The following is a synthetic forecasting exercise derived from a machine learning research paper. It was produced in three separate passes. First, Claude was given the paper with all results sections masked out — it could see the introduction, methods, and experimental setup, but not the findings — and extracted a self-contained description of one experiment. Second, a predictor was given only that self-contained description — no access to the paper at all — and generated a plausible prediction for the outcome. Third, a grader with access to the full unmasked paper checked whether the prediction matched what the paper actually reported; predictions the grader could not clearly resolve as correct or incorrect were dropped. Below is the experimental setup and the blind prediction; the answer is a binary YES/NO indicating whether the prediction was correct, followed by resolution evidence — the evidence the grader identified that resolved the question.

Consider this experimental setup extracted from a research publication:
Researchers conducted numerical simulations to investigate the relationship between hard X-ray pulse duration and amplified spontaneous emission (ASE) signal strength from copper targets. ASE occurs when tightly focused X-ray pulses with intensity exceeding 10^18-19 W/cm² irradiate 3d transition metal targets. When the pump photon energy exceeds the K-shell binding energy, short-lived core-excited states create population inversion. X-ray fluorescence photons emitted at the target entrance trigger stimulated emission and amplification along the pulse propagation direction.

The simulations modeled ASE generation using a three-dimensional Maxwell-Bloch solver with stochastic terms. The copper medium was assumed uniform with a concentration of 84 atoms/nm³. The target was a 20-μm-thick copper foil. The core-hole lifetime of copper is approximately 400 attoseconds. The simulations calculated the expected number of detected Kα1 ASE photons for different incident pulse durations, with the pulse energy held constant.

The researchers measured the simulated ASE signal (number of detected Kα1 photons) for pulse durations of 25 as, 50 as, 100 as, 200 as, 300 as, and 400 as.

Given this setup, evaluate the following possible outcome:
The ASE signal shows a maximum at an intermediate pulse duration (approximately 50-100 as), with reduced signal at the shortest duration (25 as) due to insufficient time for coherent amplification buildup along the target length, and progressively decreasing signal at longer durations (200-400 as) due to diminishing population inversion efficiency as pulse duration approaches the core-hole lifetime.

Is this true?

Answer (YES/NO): NO